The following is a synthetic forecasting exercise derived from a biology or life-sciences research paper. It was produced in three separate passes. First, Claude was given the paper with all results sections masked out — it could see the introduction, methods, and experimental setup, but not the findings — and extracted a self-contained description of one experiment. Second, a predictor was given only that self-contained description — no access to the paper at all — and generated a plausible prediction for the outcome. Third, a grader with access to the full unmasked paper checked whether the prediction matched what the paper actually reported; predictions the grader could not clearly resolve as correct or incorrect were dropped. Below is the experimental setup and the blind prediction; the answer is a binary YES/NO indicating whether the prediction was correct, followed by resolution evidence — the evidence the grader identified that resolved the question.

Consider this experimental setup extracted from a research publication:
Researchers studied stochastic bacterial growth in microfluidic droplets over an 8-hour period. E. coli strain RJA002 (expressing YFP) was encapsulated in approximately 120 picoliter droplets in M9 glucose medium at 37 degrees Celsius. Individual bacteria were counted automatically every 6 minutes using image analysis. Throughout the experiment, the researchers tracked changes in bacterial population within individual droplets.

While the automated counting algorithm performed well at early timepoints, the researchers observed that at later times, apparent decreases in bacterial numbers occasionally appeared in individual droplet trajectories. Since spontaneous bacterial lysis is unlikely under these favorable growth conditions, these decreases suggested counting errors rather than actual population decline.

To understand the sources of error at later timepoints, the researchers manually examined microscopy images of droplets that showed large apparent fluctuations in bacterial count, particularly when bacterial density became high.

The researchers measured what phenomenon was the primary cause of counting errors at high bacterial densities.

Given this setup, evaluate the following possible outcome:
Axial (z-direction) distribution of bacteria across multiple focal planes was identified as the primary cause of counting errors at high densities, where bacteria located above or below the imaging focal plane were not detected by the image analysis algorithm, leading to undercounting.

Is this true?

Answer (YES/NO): NO